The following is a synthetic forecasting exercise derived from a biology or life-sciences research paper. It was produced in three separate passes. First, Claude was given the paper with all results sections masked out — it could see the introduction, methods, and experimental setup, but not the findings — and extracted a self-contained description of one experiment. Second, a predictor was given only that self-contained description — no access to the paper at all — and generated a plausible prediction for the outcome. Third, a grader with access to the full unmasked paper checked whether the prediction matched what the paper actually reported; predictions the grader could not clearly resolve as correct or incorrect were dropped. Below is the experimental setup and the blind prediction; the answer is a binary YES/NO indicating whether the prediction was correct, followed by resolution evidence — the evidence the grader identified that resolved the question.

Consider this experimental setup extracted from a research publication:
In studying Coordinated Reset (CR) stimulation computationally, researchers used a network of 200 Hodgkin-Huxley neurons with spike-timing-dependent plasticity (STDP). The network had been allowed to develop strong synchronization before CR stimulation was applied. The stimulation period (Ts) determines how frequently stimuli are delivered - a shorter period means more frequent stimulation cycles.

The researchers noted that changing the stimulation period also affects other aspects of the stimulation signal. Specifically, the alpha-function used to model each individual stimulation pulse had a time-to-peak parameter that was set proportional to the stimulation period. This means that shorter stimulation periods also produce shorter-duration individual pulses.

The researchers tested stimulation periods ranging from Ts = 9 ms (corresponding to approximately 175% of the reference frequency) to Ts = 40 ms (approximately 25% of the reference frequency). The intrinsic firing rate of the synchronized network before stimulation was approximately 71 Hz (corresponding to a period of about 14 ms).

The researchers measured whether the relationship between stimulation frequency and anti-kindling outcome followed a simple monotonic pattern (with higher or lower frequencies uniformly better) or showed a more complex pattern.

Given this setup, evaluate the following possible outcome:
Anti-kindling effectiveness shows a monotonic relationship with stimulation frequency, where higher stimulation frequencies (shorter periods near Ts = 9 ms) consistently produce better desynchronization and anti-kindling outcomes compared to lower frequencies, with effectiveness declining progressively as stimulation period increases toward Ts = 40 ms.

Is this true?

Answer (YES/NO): NO